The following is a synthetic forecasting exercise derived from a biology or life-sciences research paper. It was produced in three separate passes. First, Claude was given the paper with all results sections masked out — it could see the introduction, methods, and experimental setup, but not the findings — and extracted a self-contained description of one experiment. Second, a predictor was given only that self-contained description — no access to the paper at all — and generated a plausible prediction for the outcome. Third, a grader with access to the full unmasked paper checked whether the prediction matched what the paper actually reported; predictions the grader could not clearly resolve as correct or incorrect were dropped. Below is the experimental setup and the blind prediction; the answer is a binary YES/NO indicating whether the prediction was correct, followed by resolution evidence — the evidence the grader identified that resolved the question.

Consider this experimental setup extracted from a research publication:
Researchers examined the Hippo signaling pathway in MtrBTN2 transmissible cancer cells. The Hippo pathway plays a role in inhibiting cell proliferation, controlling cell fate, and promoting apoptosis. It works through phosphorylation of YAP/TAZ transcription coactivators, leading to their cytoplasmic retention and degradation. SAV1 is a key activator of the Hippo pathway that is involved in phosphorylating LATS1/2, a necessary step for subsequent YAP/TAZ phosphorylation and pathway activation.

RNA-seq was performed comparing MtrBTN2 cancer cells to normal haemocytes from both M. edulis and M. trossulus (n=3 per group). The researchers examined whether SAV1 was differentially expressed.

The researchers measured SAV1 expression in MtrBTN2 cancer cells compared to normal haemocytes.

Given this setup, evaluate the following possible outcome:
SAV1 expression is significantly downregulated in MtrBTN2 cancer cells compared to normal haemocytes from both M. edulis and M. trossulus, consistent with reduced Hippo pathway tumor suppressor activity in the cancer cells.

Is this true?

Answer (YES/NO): YES